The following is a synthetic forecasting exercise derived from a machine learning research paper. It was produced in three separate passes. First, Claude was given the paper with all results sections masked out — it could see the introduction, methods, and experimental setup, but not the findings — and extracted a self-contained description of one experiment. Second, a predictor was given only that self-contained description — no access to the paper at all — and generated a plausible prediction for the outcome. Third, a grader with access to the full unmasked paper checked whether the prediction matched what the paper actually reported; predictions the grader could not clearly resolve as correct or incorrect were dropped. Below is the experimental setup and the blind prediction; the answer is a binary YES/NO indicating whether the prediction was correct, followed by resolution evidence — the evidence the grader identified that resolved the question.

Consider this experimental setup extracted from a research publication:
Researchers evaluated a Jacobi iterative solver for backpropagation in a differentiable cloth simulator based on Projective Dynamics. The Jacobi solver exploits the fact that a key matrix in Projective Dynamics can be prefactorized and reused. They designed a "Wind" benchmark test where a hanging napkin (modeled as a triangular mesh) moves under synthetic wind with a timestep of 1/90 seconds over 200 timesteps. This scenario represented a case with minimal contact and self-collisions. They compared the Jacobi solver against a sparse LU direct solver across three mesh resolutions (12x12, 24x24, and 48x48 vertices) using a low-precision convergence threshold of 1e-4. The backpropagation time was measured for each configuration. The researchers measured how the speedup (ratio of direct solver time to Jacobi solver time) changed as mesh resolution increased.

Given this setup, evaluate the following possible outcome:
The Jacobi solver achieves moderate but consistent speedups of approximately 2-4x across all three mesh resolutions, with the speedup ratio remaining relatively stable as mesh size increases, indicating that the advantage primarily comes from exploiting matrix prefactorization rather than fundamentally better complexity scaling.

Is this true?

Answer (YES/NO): NO